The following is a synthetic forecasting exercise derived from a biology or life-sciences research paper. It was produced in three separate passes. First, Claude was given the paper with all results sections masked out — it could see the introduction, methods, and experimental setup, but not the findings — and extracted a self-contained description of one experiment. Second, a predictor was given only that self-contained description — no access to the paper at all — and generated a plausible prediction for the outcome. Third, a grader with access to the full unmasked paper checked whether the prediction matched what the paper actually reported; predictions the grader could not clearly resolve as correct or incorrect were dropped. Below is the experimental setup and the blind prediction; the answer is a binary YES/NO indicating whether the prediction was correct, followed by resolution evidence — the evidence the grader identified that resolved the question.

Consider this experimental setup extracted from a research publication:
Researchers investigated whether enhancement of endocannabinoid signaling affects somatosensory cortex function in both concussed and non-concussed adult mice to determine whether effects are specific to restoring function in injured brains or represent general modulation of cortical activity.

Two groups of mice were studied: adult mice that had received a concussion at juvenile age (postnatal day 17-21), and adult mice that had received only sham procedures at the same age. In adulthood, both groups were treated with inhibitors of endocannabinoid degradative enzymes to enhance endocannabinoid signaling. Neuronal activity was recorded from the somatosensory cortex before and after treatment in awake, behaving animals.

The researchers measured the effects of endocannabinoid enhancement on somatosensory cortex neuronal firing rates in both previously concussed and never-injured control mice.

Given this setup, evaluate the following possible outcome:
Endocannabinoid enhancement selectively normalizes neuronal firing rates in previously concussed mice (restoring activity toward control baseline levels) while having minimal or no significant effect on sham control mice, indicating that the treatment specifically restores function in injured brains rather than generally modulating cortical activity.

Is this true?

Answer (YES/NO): YES